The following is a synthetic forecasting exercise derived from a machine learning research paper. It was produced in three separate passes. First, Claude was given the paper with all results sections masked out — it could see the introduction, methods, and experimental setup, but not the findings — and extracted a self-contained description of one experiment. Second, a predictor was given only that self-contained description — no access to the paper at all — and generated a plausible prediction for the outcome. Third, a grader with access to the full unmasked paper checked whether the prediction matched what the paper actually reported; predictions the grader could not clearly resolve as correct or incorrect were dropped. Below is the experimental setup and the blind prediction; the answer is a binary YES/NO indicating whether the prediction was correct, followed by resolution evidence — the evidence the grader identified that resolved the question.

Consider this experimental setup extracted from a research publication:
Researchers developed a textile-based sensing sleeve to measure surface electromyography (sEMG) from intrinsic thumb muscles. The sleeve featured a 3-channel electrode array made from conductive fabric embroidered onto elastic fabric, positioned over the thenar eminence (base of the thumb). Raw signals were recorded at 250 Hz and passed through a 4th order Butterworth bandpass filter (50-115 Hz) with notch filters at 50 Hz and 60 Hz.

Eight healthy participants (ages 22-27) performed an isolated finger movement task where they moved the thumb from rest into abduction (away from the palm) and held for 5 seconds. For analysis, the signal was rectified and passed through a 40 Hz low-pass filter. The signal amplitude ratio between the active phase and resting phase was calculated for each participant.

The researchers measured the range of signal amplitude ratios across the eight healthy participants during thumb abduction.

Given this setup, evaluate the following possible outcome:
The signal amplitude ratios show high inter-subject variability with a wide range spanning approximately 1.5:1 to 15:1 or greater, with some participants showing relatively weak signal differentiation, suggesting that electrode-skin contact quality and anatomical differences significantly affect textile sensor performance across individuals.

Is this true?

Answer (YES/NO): NO